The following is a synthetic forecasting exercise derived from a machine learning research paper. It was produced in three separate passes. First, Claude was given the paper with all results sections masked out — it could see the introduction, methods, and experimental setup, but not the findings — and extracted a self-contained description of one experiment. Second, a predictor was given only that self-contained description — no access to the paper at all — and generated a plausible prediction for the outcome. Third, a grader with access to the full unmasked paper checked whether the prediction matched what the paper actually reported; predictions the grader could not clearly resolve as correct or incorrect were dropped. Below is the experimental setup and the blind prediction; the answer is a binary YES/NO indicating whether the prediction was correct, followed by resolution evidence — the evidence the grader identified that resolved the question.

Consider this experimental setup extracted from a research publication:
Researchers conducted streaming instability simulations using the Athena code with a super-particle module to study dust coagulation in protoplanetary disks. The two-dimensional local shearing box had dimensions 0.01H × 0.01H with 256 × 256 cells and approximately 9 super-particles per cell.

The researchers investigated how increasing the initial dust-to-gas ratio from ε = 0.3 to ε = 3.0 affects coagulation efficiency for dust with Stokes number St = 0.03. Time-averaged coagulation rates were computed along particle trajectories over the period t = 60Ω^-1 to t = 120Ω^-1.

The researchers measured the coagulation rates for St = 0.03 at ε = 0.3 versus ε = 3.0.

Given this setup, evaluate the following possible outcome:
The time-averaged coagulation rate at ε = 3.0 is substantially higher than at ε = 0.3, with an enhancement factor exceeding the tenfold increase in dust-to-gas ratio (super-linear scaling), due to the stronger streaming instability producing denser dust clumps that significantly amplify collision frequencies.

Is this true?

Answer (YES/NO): NO